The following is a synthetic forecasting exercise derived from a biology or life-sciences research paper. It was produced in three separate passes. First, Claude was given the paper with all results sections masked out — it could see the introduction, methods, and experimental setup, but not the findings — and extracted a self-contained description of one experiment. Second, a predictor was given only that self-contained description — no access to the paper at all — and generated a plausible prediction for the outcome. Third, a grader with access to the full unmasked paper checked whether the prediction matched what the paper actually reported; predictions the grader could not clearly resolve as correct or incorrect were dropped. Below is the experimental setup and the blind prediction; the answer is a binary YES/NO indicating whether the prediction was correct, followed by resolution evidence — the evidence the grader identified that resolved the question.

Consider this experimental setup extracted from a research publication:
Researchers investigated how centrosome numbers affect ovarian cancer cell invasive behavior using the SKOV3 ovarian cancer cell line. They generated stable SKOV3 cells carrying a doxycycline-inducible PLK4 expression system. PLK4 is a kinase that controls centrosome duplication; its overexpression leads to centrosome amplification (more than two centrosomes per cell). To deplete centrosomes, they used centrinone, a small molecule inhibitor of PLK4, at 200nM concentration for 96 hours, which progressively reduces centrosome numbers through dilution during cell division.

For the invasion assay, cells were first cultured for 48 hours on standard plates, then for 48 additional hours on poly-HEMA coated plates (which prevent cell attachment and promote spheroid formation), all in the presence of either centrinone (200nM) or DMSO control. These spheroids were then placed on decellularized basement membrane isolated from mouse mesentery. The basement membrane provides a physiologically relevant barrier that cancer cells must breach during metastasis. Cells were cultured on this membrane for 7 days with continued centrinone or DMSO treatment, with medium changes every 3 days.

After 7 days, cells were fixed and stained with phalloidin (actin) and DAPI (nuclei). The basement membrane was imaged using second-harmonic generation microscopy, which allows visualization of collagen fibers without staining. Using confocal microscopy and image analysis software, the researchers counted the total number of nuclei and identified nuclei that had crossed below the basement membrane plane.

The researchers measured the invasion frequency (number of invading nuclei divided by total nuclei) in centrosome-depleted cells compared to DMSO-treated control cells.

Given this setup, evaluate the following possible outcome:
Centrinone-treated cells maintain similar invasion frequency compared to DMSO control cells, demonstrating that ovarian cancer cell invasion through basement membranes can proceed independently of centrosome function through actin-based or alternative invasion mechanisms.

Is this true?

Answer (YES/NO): YES